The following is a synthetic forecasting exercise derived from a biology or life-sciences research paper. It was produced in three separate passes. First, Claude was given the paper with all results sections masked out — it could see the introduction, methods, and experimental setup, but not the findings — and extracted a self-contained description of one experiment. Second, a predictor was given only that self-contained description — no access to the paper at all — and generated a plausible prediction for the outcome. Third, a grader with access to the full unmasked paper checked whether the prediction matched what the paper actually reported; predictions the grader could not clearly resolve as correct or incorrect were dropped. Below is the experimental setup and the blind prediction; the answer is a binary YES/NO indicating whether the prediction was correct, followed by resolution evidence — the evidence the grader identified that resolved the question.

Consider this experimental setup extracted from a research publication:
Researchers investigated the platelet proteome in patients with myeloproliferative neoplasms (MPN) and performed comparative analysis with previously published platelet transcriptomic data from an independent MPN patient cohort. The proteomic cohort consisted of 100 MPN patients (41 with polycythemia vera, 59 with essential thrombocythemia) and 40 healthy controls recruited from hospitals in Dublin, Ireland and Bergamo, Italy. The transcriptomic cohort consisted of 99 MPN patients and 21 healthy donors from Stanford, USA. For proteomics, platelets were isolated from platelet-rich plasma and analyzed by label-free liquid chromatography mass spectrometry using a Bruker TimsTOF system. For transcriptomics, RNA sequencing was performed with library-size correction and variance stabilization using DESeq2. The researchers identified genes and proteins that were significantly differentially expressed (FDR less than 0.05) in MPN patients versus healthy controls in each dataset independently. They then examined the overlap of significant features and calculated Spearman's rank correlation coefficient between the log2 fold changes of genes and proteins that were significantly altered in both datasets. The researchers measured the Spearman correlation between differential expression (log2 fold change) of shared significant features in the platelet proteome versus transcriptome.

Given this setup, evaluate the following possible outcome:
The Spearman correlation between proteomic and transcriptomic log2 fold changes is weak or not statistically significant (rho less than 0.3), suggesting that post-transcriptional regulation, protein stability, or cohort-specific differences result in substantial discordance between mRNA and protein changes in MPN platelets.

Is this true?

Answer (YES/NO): NO